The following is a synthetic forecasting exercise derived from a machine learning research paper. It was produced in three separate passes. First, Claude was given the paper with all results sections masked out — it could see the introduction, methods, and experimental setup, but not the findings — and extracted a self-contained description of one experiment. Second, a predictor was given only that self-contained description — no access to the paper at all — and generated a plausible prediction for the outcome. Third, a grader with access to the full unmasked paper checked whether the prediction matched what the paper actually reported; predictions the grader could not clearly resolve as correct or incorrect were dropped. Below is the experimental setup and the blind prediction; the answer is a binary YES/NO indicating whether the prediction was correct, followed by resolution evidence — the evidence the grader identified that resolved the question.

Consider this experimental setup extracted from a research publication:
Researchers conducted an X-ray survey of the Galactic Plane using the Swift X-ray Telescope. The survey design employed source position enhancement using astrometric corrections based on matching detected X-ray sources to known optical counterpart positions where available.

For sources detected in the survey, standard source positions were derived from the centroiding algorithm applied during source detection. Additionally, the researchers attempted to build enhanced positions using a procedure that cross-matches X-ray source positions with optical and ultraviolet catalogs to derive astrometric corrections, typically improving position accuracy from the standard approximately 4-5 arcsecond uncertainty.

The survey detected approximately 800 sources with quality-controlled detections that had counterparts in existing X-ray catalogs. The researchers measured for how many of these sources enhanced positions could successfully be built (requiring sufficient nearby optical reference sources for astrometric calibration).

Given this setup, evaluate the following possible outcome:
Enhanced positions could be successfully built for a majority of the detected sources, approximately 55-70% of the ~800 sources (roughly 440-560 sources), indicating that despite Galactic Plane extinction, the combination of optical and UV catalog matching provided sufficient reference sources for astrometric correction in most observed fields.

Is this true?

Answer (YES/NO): NO